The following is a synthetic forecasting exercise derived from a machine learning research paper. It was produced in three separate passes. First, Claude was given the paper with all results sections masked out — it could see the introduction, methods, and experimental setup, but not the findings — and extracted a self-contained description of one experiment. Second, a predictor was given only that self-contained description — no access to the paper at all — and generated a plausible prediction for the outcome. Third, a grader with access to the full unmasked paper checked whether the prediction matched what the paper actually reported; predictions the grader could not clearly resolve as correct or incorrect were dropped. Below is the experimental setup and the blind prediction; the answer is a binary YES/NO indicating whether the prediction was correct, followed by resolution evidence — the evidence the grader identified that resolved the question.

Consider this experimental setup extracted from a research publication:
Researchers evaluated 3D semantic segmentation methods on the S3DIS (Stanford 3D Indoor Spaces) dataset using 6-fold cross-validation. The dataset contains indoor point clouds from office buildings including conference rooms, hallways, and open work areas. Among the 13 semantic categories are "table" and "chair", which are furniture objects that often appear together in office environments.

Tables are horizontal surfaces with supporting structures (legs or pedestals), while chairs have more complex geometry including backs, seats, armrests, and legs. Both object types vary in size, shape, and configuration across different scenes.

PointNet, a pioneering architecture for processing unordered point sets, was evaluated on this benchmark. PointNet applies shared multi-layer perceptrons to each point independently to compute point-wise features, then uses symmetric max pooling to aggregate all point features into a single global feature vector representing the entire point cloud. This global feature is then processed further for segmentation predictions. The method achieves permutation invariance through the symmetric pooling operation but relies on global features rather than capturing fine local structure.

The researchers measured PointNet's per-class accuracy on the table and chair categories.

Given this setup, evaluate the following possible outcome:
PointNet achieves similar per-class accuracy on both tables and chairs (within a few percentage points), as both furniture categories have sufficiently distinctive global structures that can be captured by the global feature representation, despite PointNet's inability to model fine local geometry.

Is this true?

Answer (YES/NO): NO